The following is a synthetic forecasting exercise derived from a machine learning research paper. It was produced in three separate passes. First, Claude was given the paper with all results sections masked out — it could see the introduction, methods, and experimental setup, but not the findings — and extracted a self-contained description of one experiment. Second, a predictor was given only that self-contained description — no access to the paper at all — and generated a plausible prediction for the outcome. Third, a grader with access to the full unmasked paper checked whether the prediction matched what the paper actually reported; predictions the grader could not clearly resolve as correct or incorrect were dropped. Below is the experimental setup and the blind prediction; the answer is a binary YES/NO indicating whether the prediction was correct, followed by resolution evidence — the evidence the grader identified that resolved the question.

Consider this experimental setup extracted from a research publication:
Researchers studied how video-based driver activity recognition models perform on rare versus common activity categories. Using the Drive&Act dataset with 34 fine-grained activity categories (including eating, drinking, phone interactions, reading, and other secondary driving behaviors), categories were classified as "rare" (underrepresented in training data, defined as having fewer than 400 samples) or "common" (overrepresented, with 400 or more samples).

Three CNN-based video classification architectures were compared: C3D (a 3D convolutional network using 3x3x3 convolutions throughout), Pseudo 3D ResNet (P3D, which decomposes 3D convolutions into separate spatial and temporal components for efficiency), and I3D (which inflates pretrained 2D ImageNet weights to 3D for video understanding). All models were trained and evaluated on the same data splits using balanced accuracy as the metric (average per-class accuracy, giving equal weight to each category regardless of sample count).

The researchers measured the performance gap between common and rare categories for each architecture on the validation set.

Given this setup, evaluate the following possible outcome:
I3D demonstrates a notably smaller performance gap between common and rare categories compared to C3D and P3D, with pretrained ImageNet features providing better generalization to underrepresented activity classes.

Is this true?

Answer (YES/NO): NO